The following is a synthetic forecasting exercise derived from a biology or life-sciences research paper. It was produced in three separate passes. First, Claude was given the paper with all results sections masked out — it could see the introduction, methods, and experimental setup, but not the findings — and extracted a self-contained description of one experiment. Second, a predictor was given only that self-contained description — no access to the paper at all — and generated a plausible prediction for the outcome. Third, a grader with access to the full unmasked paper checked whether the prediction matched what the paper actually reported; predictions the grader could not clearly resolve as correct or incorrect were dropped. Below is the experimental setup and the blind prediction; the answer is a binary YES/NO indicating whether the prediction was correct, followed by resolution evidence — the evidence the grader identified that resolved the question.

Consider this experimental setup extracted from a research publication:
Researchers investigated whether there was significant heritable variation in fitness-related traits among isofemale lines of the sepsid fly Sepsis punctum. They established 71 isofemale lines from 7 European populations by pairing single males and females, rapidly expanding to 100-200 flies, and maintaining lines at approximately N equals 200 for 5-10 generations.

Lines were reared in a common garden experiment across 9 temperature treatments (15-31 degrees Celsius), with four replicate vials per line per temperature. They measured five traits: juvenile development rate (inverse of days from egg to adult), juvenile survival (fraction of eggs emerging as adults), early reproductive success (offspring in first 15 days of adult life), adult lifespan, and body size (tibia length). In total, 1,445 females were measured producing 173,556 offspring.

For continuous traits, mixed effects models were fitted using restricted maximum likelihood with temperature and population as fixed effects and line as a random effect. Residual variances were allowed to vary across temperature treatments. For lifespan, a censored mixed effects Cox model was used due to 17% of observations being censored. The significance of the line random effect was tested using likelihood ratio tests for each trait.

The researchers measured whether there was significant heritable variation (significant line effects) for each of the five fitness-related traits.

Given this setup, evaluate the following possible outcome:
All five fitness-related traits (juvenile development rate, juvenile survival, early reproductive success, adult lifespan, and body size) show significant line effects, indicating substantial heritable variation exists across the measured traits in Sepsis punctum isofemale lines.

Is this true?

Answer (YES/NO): NO